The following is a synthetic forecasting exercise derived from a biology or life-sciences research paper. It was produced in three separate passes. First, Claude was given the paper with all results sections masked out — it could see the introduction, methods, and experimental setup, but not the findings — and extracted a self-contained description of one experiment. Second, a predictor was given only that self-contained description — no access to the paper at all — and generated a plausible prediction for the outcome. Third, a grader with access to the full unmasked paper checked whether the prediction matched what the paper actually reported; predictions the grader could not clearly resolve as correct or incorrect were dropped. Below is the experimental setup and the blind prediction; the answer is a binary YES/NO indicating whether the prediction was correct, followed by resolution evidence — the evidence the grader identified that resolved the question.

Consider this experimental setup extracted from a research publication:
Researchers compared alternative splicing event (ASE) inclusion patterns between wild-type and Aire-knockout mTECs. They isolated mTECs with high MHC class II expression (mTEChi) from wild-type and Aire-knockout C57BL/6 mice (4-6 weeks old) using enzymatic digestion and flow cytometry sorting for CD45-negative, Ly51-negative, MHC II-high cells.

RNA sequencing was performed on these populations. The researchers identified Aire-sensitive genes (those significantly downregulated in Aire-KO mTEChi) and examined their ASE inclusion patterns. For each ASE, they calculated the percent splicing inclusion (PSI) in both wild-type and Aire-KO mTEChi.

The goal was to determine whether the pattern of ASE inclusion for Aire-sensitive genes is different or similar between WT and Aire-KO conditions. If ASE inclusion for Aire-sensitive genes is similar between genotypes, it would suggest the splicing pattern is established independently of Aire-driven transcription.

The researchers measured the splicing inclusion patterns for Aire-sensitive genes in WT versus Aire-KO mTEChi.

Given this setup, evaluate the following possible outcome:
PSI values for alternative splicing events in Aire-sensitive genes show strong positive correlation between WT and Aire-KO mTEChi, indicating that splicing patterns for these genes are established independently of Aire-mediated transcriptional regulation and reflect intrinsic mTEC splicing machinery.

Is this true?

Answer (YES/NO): YES